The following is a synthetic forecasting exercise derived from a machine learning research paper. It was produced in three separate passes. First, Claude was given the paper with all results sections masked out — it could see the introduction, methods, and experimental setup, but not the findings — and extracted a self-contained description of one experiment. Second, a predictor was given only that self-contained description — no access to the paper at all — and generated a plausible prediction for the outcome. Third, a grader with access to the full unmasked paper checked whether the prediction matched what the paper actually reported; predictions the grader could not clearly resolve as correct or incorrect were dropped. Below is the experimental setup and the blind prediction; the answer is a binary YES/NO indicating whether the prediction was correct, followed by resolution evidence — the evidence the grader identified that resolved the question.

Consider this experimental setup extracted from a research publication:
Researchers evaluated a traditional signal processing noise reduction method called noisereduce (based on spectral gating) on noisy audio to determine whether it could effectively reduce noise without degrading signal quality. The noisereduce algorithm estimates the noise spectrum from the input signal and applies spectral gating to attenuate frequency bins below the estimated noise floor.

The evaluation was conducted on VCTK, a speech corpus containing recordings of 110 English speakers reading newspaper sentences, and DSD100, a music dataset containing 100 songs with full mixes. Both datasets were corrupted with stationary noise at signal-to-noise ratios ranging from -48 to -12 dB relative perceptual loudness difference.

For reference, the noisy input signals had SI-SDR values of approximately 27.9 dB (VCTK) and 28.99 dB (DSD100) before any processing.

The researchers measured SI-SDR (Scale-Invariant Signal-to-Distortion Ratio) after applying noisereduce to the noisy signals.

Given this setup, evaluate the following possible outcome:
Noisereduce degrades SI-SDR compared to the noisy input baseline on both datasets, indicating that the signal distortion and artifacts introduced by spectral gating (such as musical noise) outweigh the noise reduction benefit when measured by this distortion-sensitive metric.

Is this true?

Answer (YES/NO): YES